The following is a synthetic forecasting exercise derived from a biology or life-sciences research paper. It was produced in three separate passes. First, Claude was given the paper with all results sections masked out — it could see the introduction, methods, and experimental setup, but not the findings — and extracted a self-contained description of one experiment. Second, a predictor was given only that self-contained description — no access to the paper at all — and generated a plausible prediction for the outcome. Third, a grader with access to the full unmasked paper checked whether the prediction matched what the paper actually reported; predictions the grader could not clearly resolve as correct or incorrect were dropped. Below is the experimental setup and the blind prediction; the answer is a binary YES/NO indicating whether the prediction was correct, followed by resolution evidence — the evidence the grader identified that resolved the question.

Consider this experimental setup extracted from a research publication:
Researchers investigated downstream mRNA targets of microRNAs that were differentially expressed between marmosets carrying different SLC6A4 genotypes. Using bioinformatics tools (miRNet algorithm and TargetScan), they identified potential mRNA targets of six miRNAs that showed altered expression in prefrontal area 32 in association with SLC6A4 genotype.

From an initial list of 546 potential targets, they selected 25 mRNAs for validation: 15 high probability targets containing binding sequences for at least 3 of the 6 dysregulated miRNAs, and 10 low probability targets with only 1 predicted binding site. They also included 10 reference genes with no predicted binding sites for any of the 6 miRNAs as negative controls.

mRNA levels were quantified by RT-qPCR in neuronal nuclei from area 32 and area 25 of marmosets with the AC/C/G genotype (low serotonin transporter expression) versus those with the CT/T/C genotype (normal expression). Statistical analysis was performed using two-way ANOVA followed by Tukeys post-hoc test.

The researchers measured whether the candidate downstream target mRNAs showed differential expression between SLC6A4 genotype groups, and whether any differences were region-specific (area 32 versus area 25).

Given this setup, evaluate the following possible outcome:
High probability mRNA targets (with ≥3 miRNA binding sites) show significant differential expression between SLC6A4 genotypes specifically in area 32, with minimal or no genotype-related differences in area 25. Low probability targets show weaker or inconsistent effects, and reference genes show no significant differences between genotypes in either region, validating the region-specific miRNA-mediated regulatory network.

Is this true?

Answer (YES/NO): NO